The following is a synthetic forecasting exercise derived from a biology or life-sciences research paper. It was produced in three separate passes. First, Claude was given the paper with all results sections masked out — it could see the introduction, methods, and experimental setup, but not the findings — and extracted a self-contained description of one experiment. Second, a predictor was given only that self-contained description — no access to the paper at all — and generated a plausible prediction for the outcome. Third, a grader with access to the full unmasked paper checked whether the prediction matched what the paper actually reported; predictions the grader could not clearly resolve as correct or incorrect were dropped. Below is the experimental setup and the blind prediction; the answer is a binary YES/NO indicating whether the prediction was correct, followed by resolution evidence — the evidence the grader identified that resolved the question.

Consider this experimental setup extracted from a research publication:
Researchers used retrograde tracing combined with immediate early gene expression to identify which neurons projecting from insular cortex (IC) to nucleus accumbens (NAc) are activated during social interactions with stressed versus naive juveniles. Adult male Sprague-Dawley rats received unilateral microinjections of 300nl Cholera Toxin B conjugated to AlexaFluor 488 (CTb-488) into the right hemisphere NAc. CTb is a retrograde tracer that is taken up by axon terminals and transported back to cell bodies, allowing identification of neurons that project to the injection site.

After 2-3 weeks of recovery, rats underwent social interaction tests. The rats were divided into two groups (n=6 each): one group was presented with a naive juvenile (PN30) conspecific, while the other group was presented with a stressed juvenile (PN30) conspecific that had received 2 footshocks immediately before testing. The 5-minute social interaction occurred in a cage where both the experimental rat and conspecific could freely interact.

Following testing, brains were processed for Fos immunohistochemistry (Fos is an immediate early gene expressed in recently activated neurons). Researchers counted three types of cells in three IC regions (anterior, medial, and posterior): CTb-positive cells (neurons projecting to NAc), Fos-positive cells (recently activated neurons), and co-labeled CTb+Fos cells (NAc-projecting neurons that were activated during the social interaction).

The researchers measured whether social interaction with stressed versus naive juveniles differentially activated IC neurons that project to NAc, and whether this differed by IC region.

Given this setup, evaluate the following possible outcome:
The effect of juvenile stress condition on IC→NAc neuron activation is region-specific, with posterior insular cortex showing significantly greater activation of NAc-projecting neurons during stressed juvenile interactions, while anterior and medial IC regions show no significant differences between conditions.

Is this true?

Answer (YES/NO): YES